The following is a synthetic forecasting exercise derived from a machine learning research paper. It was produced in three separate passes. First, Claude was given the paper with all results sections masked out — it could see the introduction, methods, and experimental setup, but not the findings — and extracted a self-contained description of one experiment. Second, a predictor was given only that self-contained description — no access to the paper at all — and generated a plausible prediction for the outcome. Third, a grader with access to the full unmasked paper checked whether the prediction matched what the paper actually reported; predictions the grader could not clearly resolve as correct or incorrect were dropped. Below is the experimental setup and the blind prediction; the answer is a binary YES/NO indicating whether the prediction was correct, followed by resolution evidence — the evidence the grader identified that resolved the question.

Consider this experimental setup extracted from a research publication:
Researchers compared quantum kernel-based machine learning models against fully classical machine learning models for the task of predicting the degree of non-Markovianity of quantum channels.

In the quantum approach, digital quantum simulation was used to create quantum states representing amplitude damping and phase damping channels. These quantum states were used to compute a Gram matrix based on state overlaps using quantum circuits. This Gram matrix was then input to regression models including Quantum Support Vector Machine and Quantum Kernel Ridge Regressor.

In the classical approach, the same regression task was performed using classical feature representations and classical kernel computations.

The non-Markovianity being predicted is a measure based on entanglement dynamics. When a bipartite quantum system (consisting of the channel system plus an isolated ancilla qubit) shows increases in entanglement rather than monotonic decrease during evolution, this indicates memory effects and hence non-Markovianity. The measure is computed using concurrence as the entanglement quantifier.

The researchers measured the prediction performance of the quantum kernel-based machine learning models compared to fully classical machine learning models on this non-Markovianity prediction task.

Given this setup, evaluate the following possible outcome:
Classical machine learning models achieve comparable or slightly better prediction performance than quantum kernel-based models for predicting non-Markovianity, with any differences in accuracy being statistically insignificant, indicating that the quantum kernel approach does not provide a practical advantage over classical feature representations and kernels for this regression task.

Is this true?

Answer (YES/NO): YES